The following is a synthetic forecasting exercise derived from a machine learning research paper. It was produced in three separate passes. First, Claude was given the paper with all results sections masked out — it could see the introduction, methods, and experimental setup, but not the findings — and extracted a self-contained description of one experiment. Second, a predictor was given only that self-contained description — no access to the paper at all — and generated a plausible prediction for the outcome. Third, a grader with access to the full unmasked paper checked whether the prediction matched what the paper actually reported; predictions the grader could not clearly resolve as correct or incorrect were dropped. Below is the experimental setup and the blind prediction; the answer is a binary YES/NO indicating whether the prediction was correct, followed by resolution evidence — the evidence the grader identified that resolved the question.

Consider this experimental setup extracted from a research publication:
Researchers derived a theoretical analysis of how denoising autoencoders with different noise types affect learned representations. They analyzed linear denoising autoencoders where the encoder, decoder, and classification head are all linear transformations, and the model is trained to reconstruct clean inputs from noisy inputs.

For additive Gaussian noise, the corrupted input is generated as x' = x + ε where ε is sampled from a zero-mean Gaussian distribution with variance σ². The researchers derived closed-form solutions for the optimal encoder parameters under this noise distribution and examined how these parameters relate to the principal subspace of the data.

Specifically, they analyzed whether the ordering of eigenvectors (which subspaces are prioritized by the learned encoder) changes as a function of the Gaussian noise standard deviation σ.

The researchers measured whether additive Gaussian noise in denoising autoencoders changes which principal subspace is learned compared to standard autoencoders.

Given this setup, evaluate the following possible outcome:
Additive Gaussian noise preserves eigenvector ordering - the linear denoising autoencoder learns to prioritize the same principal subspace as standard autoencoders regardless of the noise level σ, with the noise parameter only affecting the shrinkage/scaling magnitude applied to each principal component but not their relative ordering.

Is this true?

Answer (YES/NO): YES